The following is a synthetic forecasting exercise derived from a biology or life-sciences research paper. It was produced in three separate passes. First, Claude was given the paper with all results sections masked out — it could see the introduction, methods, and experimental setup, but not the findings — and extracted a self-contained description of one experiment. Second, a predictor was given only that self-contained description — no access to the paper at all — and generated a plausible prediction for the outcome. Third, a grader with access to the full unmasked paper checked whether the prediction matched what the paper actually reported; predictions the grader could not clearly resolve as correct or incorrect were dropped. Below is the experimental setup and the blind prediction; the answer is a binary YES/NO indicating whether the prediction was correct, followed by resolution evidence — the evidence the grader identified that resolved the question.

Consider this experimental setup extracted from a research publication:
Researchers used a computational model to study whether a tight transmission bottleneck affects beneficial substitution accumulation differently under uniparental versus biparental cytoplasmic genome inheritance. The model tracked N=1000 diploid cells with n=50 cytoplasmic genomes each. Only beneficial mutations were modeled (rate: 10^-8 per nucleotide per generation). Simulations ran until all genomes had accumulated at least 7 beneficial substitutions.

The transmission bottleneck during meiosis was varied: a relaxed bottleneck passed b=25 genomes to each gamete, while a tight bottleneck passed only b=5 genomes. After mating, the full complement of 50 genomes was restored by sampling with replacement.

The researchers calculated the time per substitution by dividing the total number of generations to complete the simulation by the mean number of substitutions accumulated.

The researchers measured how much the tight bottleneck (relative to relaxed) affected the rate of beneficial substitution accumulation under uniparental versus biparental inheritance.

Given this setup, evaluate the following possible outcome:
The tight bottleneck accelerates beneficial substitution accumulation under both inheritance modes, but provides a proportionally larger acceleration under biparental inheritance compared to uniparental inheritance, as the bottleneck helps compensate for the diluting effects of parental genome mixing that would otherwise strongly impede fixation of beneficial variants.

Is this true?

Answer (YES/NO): YES